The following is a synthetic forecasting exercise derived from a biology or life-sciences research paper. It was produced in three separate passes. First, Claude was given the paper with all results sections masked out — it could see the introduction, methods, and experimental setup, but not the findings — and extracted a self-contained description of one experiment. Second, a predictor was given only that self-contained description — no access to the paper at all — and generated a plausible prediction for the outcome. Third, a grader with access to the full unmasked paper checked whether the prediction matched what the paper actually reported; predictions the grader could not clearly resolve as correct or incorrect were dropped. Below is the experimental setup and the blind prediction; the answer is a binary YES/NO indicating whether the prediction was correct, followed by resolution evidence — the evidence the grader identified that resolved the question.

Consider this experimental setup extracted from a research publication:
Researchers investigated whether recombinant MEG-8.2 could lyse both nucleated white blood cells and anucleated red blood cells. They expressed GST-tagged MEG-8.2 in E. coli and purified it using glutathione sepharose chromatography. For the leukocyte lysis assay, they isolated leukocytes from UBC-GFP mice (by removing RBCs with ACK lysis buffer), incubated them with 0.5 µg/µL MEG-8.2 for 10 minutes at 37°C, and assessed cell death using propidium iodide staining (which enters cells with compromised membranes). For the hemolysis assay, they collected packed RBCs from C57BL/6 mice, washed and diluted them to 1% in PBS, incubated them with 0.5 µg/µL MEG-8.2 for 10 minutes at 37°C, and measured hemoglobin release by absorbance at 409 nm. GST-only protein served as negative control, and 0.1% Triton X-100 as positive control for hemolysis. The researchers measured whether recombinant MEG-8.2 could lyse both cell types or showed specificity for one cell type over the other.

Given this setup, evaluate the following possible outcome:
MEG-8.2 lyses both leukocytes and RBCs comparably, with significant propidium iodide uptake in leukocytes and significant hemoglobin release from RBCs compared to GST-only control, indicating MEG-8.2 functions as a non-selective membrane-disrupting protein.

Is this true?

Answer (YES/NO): YES